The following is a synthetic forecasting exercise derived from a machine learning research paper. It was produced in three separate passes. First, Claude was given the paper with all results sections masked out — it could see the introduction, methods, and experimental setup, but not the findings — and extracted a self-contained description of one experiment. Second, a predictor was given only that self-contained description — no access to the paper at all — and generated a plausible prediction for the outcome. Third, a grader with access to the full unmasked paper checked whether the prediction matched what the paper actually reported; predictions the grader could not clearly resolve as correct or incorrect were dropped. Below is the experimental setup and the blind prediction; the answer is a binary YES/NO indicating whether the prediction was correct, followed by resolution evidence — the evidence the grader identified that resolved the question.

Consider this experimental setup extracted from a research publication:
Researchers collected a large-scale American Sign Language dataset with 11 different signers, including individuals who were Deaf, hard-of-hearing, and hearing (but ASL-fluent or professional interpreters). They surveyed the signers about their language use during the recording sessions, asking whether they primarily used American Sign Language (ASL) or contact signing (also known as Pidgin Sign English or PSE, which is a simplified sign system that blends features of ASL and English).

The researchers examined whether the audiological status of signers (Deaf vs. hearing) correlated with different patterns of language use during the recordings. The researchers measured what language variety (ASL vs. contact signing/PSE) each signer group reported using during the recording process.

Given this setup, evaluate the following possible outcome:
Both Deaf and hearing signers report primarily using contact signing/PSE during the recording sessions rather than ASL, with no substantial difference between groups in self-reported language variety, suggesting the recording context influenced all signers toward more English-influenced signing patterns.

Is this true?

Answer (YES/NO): NO